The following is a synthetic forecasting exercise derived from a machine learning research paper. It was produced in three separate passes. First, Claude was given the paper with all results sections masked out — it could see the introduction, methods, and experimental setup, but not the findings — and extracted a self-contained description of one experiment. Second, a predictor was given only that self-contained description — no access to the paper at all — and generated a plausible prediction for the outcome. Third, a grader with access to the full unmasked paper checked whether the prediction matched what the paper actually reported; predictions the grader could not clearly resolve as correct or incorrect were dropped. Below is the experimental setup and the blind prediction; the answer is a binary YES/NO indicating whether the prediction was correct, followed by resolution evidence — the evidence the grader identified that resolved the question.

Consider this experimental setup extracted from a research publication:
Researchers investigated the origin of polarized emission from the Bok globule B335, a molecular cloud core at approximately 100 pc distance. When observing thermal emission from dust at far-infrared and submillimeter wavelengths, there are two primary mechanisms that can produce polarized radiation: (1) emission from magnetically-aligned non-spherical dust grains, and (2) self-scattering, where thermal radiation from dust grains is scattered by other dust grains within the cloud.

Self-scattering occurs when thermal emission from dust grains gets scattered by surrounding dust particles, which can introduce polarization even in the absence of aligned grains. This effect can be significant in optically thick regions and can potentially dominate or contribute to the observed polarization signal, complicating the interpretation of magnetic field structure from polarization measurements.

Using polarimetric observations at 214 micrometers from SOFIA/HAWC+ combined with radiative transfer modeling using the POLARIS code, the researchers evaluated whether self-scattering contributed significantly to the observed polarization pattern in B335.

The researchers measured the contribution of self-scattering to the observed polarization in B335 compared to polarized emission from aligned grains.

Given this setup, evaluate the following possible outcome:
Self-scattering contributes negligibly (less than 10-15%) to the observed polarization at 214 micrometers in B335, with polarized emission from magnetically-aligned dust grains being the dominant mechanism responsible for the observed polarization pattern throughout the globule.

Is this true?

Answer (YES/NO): YES